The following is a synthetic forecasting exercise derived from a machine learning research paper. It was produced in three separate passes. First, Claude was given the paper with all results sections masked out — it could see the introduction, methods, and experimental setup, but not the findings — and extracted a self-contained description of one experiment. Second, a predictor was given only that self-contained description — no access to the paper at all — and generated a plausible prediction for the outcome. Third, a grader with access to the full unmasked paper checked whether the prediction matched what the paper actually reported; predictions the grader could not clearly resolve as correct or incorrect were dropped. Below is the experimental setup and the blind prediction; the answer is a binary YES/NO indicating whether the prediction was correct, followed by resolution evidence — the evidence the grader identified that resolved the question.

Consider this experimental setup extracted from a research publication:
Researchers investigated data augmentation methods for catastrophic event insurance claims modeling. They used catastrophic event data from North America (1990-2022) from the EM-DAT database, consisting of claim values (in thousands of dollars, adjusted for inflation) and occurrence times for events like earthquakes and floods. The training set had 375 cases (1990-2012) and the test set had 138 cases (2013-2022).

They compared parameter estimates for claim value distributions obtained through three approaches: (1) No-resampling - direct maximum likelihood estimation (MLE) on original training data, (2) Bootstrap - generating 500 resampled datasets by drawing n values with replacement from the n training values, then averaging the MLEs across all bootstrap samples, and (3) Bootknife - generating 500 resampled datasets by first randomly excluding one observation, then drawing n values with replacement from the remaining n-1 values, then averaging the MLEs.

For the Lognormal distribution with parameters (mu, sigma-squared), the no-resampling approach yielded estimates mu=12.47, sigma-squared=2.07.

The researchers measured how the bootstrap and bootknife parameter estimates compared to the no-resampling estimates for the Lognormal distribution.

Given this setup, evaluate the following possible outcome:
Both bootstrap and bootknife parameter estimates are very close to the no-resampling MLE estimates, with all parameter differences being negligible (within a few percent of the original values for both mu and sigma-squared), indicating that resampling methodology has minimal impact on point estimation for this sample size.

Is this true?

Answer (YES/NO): YES